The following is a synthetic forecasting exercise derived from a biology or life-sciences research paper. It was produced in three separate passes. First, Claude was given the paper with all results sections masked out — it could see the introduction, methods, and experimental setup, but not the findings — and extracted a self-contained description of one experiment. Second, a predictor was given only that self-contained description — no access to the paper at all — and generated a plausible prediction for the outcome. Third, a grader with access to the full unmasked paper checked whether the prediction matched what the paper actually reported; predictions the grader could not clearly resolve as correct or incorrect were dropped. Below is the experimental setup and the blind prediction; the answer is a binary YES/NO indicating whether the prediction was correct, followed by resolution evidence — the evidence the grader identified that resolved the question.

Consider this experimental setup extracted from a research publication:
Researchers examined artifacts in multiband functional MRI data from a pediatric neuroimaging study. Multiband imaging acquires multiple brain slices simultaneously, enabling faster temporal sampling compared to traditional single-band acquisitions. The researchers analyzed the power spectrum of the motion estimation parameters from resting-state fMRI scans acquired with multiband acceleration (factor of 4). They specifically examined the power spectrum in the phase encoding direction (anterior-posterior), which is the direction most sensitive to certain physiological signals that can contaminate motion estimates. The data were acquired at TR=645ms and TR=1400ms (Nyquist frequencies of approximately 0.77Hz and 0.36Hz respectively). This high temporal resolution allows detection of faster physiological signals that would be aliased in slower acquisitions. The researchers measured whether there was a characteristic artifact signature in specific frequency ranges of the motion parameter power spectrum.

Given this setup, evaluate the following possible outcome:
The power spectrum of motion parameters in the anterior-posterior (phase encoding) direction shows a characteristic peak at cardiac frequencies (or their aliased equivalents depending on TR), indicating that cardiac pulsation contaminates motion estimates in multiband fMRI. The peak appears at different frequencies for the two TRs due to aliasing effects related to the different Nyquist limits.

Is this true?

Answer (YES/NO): NO